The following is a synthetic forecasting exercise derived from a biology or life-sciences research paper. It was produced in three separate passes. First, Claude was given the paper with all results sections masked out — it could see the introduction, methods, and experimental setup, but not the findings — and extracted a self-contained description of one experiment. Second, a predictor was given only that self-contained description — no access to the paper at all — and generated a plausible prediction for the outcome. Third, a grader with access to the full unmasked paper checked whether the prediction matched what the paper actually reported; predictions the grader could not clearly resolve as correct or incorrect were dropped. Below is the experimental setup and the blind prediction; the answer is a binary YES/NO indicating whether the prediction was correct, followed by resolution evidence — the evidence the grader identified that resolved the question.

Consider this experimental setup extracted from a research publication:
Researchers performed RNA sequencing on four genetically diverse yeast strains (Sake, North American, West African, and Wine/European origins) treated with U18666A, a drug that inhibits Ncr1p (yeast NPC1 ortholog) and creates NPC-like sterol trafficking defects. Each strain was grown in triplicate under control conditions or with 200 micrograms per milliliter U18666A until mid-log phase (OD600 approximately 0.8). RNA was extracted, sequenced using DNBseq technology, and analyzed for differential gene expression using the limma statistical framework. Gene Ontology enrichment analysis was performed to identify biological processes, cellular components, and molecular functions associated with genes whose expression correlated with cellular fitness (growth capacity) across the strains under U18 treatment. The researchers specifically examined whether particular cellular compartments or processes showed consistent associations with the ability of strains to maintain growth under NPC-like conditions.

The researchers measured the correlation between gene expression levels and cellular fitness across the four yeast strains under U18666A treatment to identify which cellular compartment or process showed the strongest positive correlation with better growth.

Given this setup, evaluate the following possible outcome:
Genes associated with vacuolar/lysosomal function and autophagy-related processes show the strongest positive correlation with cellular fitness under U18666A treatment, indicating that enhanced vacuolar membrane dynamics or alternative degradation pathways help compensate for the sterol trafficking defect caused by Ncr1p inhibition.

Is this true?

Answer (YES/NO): NO